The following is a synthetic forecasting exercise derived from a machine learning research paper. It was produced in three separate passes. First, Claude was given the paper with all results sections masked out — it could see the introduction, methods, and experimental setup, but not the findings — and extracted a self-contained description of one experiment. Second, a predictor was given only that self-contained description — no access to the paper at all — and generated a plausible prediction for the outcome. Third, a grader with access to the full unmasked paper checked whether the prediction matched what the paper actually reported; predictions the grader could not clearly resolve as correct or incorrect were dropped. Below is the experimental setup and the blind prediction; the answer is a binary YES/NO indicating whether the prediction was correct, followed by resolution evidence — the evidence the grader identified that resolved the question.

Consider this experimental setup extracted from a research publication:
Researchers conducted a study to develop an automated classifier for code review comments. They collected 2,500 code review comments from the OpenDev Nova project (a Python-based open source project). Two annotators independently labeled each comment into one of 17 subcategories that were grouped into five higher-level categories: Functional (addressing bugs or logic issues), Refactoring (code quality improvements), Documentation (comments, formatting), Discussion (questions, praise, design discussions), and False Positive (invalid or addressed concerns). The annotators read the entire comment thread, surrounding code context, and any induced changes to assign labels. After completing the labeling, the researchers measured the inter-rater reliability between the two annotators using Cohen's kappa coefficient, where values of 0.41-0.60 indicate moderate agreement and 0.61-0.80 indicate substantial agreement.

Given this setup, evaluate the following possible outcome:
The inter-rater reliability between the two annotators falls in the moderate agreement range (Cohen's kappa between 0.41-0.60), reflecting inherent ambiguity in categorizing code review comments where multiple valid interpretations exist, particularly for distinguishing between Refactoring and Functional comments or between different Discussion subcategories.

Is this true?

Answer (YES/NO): NO